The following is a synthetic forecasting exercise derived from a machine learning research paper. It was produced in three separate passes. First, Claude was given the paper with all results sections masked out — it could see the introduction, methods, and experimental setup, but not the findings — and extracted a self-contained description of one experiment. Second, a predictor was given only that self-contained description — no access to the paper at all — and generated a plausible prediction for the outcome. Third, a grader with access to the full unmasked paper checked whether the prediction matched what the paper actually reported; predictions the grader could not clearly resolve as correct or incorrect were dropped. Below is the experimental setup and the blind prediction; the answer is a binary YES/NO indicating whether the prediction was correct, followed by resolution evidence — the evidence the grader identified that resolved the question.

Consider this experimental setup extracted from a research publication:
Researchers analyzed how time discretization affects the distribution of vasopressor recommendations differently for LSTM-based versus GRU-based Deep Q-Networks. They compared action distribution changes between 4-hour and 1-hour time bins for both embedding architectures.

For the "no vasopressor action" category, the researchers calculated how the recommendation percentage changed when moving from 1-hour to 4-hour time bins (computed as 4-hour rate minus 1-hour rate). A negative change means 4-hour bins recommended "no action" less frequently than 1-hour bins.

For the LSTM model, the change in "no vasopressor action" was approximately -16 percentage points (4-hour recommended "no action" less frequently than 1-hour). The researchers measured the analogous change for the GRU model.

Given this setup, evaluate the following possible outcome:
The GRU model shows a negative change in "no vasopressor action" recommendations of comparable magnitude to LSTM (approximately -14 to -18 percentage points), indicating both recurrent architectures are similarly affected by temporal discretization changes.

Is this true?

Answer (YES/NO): NO